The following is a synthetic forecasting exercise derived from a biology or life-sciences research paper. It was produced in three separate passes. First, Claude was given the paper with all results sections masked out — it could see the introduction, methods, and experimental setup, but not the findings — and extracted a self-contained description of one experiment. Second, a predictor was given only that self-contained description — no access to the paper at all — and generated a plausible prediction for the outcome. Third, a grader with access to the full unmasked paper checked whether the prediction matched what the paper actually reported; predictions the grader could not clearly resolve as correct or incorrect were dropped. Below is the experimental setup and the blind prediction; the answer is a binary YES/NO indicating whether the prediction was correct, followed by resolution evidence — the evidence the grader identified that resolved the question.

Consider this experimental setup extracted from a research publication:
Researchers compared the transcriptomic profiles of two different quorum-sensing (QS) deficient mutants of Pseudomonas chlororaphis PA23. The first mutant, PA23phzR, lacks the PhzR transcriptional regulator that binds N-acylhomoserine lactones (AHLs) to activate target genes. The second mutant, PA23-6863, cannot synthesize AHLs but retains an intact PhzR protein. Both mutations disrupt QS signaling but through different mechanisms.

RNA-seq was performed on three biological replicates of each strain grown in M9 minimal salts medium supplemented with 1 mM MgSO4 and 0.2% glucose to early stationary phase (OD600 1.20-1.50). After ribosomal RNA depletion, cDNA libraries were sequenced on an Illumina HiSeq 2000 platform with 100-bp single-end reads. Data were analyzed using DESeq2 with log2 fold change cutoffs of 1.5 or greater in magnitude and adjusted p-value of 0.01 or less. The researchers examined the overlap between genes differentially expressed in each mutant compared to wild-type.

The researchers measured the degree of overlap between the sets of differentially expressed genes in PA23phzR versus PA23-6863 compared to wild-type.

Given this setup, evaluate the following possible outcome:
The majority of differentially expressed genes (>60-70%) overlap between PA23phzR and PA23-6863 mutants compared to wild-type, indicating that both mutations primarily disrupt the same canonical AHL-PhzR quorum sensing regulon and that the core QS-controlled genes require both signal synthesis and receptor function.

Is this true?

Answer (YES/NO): NO